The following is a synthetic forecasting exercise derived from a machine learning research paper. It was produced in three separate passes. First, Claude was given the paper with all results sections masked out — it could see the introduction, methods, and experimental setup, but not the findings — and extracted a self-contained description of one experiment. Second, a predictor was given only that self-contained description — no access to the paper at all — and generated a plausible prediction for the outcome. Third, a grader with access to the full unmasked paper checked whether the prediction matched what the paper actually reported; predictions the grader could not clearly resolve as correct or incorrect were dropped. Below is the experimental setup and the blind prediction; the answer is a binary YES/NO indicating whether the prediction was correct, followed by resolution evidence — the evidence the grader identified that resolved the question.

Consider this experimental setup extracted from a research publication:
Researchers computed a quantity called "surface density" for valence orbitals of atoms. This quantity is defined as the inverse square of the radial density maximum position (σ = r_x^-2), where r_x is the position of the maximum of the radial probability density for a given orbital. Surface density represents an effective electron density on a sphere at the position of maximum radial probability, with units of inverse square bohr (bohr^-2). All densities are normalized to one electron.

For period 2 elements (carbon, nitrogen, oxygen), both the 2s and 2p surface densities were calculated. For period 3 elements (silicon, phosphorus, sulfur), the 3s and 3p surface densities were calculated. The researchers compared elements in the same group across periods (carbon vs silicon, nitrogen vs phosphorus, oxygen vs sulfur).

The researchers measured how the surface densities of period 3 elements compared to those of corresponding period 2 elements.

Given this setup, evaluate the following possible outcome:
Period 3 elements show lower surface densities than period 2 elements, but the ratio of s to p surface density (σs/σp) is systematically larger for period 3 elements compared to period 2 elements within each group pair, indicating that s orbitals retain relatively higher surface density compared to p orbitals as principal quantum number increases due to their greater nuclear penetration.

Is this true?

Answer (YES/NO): YES